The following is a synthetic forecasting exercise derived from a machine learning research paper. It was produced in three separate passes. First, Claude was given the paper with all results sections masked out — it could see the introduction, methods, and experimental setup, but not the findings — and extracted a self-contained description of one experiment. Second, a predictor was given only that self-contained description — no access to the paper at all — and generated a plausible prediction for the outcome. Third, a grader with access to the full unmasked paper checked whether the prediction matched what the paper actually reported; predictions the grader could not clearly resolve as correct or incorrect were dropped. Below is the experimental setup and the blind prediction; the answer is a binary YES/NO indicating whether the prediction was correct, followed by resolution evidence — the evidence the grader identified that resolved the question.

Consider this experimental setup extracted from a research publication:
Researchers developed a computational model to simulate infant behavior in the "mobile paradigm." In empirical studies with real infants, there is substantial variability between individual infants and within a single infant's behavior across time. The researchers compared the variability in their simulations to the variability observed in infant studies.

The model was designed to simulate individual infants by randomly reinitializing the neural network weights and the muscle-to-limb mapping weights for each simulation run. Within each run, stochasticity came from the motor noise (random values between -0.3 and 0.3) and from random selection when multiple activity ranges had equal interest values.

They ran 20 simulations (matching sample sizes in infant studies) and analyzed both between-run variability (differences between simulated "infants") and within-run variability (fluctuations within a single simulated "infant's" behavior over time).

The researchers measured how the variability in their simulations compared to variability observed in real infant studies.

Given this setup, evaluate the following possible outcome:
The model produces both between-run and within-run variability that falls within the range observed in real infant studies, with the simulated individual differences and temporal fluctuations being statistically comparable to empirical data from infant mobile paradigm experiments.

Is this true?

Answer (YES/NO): NO